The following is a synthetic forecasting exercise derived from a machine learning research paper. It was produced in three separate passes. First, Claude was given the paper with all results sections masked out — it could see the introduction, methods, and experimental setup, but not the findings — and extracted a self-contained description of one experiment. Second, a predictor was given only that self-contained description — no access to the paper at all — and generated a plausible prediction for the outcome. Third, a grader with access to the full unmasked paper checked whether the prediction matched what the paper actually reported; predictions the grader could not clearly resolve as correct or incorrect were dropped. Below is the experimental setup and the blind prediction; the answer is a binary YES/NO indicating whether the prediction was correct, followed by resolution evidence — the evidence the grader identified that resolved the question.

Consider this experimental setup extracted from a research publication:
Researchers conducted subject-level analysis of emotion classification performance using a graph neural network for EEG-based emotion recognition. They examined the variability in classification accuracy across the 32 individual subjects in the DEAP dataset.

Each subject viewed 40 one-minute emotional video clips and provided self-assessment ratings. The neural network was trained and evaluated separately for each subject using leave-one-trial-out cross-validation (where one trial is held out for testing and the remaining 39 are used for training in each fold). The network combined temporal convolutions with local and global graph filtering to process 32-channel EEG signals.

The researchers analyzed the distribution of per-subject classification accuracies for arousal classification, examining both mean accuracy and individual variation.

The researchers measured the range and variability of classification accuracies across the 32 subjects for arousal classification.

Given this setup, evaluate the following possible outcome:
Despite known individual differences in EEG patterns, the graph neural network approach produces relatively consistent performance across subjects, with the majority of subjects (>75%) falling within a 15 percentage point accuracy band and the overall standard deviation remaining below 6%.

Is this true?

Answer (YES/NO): NO